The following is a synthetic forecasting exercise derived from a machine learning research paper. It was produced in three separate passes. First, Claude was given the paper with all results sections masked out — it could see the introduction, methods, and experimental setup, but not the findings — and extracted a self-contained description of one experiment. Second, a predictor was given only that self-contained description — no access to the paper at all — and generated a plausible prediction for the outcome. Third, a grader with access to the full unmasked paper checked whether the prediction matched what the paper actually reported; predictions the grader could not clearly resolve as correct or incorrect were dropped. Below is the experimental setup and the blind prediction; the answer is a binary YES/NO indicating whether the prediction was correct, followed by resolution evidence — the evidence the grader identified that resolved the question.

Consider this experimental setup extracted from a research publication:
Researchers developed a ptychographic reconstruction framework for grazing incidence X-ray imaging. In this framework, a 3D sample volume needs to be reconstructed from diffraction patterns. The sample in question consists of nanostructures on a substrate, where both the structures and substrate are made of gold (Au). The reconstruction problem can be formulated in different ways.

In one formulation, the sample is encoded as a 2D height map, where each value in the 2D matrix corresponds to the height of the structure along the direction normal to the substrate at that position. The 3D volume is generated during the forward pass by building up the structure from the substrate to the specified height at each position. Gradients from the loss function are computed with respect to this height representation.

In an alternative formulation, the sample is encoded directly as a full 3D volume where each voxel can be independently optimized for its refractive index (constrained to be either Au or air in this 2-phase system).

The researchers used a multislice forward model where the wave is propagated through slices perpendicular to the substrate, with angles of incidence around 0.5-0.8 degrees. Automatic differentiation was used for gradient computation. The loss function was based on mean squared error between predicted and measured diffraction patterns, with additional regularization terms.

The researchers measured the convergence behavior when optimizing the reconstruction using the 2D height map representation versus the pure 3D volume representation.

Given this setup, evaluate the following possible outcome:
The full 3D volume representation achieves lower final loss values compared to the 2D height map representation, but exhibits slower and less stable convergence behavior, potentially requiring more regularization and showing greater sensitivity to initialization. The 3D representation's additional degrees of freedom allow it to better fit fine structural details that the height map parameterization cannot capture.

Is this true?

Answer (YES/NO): NO